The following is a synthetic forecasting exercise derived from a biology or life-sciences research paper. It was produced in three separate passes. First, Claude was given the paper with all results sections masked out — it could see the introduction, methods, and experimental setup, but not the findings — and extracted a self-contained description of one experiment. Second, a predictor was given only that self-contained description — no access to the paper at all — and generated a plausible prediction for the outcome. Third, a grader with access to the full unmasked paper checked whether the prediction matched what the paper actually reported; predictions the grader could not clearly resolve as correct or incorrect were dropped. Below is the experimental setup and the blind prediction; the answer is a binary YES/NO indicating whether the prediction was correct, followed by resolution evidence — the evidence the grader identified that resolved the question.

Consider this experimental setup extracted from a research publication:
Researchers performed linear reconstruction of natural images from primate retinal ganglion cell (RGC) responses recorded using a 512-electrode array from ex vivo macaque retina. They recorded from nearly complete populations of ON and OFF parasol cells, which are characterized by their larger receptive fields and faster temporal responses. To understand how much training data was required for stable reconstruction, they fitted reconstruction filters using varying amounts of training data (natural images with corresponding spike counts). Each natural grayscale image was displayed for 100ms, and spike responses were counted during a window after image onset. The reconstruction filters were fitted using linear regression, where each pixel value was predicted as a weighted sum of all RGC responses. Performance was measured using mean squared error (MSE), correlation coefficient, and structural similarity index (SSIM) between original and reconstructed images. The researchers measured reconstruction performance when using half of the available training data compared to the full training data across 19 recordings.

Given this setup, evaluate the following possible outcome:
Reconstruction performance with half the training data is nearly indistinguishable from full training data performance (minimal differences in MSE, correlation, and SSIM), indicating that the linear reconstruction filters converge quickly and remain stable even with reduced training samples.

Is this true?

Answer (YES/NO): YES